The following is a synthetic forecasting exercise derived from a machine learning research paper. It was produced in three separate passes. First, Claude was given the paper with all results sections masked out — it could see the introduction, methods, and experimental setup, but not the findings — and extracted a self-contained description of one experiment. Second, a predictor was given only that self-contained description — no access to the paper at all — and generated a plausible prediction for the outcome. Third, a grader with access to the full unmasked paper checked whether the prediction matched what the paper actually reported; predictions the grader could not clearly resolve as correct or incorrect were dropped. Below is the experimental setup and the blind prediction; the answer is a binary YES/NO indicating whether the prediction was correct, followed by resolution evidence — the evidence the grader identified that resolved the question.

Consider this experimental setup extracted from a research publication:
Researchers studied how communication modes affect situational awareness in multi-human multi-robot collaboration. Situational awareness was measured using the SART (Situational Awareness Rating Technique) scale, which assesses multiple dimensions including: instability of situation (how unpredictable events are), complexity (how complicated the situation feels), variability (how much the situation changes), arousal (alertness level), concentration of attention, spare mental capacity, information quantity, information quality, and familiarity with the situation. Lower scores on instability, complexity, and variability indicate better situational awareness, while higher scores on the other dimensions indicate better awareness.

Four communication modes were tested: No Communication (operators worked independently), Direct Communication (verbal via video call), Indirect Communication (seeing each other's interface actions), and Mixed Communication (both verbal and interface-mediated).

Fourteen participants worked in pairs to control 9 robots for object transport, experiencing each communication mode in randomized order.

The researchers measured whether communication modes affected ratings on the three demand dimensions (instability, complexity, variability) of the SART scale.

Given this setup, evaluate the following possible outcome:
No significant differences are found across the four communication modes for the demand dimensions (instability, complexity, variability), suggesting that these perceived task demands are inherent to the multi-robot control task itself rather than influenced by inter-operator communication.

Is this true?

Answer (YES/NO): NO